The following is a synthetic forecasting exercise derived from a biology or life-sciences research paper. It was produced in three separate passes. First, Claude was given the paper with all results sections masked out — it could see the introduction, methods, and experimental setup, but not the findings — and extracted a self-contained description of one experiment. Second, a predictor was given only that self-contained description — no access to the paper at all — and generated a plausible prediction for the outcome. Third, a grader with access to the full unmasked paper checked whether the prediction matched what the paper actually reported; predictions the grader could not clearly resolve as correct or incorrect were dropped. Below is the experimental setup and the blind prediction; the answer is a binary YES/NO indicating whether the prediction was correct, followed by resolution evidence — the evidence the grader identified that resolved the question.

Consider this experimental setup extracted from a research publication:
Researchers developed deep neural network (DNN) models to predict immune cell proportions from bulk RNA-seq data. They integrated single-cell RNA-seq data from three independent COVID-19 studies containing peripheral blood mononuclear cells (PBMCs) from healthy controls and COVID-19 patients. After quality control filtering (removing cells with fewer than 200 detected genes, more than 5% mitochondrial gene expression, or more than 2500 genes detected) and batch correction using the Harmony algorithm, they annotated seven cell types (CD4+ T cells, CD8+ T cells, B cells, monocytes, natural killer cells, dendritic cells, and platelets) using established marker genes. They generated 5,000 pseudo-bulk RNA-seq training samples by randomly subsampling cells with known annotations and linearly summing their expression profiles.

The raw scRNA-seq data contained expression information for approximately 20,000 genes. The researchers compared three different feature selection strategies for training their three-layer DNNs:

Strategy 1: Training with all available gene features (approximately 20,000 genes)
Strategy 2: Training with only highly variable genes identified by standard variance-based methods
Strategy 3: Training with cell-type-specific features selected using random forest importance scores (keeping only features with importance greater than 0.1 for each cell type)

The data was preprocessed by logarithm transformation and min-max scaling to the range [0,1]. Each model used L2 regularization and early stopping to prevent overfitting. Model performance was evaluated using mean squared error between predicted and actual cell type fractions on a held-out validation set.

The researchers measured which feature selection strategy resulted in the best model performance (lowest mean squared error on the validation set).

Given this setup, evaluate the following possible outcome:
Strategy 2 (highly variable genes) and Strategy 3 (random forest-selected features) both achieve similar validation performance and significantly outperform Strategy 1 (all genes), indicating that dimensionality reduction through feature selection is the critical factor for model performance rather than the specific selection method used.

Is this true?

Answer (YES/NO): NO